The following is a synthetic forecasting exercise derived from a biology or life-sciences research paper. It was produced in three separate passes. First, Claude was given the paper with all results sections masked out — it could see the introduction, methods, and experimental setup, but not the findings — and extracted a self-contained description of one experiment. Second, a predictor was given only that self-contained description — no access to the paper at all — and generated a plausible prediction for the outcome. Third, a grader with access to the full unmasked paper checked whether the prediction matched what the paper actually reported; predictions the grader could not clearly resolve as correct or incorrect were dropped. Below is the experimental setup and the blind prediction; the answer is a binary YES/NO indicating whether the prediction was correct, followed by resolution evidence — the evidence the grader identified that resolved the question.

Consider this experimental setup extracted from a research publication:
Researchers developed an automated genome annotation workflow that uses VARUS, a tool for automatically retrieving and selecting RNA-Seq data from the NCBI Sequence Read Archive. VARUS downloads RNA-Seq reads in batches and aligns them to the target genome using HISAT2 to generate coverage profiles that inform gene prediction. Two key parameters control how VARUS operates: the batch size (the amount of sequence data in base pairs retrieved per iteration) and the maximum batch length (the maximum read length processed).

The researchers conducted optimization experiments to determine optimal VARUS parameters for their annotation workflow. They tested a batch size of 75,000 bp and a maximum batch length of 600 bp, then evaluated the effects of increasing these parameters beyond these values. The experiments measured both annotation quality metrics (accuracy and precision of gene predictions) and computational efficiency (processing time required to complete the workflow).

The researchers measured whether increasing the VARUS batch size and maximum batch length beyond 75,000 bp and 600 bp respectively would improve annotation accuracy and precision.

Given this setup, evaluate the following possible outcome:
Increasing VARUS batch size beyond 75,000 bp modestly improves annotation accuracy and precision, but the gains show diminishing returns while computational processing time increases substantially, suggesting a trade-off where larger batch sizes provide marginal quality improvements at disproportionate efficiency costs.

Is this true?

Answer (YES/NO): NO